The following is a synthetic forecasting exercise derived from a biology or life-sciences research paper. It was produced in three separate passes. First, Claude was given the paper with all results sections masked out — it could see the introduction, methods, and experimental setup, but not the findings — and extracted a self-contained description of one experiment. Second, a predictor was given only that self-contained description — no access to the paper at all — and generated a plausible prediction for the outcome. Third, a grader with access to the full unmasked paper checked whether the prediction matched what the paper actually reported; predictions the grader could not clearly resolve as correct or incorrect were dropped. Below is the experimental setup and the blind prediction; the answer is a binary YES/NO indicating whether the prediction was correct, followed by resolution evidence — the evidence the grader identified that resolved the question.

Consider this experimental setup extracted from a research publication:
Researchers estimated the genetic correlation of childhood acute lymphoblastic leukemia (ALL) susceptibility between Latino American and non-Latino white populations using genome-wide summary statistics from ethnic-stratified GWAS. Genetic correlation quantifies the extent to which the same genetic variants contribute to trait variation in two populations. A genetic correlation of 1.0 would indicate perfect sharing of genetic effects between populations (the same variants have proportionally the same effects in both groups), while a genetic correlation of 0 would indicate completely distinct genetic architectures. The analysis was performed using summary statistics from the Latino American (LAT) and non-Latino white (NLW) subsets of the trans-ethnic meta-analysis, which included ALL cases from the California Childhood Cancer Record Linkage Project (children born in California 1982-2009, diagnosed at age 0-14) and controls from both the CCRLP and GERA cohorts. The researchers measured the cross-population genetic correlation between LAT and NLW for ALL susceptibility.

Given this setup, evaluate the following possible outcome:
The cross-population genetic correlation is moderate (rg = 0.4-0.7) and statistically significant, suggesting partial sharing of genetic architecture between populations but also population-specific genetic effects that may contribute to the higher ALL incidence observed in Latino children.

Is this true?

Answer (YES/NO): NO